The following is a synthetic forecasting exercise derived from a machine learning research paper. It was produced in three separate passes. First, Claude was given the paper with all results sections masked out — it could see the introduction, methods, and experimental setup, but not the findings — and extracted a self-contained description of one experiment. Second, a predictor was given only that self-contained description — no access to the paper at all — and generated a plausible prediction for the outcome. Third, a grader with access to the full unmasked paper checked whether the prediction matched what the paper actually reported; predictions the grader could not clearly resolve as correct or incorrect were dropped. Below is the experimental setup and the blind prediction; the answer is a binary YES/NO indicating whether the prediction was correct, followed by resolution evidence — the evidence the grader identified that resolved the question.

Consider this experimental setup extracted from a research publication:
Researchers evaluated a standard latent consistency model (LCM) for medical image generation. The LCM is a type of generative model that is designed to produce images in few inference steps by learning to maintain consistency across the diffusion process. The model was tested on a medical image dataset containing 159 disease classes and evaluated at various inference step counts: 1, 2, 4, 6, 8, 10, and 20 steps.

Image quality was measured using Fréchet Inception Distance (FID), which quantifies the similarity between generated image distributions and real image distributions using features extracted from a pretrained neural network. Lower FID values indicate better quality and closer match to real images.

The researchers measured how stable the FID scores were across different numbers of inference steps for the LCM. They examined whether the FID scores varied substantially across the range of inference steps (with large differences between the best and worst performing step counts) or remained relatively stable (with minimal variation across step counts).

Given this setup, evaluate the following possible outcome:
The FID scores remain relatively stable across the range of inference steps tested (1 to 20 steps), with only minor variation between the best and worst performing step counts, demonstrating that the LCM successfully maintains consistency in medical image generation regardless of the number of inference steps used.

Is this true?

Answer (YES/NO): YES